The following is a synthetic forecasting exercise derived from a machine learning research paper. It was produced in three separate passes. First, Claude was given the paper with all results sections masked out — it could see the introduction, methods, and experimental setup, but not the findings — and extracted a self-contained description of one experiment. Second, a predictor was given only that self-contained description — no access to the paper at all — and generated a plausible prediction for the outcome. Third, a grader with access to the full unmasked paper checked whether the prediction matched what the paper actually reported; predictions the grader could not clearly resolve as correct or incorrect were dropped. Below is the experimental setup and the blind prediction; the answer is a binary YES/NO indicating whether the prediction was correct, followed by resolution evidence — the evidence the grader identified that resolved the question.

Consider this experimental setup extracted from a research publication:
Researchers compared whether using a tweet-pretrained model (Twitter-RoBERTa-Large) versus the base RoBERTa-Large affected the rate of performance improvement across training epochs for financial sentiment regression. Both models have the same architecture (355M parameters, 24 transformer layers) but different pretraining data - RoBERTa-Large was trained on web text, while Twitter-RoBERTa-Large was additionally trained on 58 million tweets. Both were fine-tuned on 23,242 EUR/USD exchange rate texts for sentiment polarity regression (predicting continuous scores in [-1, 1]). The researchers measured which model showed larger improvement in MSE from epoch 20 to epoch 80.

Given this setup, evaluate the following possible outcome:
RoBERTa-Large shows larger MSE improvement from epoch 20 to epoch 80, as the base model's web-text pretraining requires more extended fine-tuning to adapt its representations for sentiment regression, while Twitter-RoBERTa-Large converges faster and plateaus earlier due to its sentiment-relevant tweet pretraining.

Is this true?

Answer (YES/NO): NO